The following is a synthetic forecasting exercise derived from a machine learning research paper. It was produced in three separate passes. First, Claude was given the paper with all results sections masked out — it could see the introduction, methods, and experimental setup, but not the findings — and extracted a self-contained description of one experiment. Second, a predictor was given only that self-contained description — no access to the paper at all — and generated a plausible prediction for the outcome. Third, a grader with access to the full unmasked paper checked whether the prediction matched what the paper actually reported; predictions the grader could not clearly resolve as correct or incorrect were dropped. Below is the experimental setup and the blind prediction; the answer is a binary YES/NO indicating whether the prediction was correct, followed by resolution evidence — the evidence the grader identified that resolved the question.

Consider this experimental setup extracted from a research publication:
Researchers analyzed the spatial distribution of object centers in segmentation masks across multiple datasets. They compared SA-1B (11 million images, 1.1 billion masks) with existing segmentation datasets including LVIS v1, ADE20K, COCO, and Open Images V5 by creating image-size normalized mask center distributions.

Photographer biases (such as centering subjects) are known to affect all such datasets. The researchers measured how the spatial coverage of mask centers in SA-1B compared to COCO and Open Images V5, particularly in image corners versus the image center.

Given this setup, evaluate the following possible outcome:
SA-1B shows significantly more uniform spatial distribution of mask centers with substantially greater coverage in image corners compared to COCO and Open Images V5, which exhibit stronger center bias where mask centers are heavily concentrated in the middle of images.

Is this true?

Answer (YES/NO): YES